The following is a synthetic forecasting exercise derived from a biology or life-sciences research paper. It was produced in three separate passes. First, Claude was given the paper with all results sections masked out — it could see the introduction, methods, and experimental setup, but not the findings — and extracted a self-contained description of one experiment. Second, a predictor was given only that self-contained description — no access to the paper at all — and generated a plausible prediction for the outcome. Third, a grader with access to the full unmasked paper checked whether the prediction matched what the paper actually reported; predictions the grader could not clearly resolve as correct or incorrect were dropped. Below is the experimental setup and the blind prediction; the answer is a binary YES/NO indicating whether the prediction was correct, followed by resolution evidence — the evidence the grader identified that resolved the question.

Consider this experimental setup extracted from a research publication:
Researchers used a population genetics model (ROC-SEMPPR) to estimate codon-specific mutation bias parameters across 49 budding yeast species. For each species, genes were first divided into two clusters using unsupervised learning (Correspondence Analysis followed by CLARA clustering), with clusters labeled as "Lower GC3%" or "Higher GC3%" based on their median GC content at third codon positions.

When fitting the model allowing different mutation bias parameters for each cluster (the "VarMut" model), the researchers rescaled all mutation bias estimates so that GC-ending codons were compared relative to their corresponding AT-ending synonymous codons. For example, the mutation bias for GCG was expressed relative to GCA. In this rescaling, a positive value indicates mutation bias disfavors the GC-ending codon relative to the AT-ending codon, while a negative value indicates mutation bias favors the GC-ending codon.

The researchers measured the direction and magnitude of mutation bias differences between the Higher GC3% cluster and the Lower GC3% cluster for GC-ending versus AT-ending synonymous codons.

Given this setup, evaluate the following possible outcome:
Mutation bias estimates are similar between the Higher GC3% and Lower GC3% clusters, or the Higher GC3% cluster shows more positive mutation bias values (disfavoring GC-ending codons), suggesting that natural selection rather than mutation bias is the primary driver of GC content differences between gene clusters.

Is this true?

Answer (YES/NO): NO